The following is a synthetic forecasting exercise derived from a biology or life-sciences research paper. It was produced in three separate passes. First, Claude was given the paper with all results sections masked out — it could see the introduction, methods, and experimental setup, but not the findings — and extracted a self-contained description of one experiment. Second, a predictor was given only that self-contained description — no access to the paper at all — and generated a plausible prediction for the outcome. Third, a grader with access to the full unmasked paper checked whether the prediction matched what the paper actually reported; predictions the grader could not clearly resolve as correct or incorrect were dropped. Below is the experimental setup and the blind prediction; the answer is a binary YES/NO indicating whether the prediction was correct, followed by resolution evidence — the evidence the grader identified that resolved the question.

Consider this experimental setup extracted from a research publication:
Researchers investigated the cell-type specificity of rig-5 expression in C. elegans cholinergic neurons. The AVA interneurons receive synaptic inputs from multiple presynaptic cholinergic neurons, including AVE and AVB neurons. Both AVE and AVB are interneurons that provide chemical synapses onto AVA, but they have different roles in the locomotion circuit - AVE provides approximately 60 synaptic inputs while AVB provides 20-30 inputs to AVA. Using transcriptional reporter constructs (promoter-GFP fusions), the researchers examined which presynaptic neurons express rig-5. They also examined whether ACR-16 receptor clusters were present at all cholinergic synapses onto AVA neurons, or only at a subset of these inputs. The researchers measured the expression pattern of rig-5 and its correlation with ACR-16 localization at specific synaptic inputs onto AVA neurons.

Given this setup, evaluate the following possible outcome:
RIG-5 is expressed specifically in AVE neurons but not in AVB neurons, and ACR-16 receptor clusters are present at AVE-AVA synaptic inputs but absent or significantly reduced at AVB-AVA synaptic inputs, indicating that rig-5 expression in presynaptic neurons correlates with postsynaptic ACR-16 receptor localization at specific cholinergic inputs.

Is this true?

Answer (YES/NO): YES